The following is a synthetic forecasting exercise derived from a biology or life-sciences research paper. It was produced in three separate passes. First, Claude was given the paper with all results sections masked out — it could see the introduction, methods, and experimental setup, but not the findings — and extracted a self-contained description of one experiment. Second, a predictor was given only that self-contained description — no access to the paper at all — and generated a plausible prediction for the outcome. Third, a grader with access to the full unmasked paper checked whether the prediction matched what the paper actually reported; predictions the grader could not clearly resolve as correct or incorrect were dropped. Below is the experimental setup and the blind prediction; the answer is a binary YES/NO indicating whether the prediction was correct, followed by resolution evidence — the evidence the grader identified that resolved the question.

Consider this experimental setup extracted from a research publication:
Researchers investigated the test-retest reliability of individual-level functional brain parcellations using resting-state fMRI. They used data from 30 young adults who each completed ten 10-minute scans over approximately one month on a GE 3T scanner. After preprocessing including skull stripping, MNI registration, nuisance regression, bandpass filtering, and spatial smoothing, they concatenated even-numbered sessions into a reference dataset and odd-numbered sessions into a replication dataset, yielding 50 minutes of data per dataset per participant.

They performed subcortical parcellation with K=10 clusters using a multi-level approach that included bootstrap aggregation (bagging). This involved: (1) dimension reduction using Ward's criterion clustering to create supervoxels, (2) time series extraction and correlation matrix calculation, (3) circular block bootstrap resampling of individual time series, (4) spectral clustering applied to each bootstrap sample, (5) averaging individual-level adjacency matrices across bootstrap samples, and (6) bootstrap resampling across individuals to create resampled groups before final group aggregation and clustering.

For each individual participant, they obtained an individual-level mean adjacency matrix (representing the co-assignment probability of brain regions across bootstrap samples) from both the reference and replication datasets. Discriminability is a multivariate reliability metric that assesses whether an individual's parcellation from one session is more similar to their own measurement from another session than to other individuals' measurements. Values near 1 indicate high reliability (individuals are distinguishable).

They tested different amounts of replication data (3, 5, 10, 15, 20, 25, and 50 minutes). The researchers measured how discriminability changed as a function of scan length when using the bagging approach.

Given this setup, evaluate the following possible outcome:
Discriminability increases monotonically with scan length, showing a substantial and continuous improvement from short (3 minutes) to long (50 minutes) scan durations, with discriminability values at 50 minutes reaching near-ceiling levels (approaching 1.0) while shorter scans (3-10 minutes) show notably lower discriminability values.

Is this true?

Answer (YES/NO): NO